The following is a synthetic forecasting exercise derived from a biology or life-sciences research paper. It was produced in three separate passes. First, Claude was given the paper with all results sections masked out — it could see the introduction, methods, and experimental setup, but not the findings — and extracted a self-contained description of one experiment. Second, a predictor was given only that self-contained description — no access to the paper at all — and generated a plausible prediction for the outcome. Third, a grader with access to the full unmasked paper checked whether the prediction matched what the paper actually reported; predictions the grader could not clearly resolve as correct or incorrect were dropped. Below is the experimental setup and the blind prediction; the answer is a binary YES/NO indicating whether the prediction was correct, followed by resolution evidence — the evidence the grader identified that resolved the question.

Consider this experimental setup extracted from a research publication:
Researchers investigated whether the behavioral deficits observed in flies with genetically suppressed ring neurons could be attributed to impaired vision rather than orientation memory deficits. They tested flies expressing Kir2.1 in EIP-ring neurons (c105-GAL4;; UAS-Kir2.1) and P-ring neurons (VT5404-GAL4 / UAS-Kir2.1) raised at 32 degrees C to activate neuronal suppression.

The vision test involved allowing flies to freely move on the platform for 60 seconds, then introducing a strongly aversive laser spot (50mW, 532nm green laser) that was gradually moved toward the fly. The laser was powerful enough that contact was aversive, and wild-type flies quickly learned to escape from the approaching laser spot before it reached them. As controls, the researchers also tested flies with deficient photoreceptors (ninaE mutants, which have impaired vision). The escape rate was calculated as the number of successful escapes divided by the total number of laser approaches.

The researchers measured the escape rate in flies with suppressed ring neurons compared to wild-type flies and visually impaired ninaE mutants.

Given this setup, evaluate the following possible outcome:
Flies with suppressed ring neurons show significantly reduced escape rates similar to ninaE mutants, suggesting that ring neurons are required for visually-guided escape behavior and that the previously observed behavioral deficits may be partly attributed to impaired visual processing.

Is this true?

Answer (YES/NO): NO